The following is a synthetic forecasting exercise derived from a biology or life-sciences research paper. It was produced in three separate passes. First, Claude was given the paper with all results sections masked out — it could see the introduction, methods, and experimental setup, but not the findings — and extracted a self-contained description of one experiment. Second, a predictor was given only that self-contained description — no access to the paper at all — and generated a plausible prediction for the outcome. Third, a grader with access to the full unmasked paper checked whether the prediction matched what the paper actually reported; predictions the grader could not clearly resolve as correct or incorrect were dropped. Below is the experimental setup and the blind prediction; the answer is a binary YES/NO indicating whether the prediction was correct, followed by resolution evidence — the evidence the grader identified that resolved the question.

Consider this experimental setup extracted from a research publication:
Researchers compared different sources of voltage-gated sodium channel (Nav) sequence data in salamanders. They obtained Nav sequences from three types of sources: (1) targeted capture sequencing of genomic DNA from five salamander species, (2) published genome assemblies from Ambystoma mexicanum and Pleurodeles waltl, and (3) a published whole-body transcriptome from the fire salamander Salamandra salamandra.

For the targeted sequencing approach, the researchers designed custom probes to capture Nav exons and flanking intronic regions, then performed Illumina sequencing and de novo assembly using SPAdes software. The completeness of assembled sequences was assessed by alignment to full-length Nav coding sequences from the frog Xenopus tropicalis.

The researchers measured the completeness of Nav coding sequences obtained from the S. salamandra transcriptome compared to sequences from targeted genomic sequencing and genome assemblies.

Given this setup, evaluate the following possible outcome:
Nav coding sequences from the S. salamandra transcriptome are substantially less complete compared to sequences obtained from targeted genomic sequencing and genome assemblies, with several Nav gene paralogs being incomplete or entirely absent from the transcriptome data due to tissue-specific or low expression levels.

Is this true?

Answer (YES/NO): NO